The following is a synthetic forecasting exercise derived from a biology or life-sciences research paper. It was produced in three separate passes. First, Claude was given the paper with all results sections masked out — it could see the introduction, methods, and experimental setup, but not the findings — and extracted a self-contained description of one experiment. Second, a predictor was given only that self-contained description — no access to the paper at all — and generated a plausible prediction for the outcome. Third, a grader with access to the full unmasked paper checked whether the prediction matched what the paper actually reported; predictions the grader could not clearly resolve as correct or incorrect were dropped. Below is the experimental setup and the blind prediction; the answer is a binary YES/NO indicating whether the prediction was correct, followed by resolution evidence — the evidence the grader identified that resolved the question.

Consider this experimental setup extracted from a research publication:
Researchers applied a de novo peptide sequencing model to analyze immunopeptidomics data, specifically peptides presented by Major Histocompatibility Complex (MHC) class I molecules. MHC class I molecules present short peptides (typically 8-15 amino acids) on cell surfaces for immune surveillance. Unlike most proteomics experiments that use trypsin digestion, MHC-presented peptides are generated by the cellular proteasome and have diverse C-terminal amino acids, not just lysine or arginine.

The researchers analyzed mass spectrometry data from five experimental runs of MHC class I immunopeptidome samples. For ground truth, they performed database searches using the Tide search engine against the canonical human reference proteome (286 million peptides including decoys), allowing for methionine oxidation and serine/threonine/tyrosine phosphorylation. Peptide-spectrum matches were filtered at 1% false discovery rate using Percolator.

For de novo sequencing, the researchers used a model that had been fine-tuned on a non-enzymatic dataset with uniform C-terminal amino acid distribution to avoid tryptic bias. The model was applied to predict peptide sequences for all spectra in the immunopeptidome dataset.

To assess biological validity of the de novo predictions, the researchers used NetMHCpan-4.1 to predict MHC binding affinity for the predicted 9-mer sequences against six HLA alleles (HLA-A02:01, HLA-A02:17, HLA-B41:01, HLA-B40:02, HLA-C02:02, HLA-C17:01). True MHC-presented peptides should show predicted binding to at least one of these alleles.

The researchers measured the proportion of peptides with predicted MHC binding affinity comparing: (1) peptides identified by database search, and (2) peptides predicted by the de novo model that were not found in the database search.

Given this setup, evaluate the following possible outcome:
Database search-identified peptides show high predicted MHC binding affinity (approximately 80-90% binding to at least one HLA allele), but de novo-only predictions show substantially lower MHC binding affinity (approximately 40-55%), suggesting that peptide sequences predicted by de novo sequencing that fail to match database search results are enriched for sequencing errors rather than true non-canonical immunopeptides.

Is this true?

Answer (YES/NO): NO